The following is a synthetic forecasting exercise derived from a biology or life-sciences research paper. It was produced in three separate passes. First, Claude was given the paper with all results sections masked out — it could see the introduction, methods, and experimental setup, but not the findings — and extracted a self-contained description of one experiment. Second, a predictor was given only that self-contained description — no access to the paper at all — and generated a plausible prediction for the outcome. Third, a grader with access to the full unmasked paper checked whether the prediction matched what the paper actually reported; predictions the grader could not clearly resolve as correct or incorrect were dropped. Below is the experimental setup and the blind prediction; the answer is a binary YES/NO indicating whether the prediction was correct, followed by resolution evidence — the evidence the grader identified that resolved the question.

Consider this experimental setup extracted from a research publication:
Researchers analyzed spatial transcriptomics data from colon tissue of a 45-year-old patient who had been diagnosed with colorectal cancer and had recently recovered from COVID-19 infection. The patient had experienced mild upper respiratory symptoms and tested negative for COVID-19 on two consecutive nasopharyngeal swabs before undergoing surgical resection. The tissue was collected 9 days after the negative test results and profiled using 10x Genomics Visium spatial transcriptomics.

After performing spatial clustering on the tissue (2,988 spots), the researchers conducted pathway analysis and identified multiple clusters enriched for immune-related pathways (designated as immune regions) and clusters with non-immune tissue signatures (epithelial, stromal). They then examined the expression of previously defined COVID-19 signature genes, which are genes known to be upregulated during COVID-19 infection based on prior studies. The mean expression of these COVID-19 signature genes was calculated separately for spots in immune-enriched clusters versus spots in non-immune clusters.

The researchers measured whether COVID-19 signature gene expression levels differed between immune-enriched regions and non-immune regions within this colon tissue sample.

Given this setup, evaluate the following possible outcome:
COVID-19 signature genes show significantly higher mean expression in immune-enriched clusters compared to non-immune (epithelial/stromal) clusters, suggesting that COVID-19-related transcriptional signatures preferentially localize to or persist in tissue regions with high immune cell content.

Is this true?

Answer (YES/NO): YES